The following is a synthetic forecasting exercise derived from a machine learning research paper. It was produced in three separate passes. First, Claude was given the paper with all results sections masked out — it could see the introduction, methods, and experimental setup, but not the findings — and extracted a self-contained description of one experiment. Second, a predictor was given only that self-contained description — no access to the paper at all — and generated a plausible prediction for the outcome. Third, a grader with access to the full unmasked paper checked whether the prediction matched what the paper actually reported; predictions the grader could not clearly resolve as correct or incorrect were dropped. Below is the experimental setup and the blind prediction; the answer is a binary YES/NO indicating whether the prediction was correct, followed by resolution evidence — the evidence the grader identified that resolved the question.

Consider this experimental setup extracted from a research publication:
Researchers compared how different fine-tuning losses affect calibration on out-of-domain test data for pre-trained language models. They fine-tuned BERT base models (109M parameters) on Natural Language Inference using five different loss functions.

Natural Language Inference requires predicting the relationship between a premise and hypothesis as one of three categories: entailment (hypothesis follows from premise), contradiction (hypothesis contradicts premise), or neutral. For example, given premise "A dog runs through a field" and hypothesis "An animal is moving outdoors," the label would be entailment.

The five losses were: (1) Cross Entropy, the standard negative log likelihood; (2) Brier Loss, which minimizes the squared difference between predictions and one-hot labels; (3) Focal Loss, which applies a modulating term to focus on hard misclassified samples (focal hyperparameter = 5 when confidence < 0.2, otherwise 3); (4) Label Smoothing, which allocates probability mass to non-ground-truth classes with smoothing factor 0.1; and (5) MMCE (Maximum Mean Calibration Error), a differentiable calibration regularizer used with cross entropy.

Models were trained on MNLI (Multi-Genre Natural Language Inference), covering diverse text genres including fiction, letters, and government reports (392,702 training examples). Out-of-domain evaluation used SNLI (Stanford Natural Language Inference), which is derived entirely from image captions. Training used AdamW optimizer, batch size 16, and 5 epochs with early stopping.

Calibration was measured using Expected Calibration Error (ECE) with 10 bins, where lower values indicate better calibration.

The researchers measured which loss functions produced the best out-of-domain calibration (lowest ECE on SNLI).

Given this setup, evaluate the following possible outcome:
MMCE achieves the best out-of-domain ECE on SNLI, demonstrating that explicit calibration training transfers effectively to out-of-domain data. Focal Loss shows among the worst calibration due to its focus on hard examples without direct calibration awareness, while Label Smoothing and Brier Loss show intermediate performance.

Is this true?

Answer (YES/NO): NO